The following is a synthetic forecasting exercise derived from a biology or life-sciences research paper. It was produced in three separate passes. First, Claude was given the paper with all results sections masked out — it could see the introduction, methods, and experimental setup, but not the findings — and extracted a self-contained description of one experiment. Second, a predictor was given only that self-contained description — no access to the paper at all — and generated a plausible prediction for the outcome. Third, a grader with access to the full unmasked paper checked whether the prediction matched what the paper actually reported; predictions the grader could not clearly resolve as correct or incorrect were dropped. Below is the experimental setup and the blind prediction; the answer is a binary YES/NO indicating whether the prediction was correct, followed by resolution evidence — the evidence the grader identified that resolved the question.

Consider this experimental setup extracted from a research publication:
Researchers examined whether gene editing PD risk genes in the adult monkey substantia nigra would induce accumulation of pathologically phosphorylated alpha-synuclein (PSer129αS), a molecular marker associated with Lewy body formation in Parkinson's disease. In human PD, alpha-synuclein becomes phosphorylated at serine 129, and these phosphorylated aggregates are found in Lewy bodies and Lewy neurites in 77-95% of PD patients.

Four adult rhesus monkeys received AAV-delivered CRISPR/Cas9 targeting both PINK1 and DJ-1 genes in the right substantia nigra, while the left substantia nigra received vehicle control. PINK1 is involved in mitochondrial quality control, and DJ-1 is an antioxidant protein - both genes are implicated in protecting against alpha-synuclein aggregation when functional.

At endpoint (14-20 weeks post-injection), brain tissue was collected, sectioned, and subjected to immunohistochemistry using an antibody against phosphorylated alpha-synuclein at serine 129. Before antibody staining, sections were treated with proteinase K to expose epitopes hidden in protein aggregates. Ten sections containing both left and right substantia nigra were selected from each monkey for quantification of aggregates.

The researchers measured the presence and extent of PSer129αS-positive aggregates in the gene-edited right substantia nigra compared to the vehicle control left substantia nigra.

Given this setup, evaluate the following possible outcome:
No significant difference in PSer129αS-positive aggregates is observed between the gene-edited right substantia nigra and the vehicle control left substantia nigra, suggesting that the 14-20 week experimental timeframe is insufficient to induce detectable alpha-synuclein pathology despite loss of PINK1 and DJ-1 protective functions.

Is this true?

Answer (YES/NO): NO